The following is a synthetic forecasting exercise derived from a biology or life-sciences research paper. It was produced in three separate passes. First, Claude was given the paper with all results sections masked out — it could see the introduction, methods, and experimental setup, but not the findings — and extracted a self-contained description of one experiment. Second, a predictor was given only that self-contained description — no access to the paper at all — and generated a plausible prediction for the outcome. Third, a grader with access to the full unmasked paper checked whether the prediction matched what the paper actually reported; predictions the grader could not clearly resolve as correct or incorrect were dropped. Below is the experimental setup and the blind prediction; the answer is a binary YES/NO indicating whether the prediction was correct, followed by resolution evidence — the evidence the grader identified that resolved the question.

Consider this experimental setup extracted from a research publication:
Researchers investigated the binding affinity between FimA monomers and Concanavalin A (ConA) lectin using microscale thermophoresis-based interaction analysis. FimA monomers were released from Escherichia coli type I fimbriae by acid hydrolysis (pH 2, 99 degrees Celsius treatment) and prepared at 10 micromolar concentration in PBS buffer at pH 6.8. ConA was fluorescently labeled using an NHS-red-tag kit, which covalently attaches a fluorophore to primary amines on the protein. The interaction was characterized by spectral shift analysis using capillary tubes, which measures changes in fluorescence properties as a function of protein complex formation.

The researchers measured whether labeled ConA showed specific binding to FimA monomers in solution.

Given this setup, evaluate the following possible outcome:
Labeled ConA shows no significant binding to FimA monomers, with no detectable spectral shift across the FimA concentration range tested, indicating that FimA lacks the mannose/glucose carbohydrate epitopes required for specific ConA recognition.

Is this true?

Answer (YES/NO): NO